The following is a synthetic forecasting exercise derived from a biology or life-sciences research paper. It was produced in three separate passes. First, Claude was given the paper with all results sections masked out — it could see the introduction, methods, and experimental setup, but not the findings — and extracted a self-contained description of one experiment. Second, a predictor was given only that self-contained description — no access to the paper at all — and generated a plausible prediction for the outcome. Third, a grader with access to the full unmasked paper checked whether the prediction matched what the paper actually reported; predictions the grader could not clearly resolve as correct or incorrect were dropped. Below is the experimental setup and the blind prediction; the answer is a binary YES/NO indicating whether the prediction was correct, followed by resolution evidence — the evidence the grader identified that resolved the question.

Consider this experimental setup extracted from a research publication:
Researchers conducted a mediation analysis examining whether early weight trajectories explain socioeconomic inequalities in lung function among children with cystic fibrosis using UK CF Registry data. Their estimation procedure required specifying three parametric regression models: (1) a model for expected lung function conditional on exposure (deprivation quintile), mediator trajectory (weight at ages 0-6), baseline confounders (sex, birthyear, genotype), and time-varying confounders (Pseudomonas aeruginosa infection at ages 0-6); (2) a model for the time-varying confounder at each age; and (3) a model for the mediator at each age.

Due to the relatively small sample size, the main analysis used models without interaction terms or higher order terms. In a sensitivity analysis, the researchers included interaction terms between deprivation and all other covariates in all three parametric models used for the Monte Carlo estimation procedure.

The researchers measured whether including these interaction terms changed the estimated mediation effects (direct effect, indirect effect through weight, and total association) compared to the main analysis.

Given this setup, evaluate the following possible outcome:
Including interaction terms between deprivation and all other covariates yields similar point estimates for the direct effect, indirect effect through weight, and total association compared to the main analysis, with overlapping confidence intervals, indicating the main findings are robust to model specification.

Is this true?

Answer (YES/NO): YES